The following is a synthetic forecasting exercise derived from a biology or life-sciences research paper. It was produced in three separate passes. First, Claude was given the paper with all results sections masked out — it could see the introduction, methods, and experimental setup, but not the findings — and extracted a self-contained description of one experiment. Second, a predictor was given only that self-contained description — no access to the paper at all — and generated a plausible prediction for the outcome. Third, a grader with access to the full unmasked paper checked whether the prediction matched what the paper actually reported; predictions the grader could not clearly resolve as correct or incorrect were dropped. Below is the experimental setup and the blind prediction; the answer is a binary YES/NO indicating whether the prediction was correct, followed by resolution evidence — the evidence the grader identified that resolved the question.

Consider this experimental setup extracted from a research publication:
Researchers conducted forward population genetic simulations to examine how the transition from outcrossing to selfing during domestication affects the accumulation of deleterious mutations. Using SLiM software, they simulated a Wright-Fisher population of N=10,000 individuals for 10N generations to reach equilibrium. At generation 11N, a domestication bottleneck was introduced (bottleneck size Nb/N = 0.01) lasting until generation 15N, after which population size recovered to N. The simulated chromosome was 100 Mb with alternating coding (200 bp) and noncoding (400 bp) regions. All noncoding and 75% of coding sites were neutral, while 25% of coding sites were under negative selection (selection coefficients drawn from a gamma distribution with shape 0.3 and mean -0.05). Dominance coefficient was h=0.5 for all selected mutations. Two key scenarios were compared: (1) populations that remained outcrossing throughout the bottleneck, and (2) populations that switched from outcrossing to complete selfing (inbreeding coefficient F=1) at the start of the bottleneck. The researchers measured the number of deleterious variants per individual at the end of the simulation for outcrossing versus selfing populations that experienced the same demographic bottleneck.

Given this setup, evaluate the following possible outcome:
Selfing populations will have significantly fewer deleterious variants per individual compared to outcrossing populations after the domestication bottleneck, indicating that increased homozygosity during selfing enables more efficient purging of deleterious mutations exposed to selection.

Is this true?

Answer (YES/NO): YES